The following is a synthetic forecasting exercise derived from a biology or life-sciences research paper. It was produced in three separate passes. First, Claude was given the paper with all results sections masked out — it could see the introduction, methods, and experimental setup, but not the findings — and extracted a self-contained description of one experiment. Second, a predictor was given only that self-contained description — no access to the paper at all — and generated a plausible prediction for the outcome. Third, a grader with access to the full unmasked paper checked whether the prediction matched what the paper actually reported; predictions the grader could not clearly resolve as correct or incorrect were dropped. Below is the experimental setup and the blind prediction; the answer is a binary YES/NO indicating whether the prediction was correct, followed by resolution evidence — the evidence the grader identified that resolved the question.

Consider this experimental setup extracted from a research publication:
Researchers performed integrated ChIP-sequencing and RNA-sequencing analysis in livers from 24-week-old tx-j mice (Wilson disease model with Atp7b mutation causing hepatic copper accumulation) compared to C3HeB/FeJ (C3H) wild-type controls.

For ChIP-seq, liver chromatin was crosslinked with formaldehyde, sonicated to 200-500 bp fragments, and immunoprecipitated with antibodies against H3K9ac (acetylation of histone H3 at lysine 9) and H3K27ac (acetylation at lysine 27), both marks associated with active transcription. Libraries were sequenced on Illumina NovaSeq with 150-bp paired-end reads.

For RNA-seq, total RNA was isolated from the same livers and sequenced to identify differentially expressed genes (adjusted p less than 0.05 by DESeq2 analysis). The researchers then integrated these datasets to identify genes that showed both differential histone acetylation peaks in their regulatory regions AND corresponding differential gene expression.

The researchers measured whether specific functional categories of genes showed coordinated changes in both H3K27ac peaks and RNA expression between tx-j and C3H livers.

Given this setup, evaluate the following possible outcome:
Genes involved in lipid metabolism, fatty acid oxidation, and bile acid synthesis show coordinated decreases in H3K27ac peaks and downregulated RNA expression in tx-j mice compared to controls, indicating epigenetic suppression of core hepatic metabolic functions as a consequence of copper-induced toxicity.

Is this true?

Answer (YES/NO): NO